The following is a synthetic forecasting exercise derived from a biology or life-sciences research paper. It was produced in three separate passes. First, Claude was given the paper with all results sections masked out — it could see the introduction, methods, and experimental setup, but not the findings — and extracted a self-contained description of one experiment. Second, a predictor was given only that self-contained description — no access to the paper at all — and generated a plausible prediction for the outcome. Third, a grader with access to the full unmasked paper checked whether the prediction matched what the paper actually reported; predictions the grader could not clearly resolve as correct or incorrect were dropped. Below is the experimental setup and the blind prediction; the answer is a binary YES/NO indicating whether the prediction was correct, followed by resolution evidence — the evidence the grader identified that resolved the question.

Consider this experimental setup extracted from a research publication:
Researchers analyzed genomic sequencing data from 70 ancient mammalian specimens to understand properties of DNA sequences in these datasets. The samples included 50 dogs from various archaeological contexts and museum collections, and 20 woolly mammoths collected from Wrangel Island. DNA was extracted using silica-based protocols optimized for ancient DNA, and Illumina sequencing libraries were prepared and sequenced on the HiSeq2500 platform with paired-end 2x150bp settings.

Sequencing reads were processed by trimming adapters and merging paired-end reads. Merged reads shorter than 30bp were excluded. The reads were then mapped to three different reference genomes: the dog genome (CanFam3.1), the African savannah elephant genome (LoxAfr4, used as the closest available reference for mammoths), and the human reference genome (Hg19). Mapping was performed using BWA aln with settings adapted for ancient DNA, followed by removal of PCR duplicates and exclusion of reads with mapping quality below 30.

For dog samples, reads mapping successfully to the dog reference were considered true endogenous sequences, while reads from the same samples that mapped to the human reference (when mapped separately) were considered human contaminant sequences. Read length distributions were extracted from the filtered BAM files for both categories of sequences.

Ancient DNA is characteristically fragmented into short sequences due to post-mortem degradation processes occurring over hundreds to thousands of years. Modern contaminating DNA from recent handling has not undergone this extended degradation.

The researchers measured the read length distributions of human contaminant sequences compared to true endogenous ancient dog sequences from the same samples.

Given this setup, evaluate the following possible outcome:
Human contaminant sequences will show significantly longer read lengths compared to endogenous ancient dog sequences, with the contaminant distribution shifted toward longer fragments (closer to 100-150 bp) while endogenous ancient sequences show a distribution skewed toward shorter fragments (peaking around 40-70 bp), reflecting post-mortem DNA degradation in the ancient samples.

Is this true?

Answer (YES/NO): NO